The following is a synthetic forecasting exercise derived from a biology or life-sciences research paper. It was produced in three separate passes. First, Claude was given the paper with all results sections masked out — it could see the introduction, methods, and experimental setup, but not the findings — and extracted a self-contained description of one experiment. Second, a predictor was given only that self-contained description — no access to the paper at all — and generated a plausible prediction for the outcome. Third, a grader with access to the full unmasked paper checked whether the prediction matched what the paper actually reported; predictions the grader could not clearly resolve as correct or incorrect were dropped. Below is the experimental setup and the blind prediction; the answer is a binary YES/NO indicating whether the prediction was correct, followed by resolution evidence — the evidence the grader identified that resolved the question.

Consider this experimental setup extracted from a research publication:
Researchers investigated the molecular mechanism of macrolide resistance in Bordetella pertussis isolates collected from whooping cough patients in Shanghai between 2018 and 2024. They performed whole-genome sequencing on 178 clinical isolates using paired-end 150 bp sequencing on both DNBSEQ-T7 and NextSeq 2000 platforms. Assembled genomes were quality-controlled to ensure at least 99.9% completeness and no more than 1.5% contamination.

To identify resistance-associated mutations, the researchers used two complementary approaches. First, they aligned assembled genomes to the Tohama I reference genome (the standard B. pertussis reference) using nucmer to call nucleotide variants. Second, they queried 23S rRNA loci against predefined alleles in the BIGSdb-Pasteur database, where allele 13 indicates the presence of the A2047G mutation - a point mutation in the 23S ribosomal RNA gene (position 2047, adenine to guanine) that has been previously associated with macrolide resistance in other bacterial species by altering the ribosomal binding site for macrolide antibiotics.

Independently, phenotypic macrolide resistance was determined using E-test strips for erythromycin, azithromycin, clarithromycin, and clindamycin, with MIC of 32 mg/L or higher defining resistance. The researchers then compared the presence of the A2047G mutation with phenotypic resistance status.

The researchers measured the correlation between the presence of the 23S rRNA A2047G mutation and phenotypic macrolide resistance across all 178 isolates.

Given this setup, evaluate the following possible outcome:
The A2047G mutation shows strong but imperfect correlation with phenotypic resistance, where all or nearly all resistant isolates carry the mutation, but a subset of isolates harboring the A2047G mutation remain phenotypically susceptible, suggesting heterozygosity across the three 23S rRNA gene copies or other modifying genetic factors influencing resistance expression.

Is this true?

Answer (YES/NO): NO